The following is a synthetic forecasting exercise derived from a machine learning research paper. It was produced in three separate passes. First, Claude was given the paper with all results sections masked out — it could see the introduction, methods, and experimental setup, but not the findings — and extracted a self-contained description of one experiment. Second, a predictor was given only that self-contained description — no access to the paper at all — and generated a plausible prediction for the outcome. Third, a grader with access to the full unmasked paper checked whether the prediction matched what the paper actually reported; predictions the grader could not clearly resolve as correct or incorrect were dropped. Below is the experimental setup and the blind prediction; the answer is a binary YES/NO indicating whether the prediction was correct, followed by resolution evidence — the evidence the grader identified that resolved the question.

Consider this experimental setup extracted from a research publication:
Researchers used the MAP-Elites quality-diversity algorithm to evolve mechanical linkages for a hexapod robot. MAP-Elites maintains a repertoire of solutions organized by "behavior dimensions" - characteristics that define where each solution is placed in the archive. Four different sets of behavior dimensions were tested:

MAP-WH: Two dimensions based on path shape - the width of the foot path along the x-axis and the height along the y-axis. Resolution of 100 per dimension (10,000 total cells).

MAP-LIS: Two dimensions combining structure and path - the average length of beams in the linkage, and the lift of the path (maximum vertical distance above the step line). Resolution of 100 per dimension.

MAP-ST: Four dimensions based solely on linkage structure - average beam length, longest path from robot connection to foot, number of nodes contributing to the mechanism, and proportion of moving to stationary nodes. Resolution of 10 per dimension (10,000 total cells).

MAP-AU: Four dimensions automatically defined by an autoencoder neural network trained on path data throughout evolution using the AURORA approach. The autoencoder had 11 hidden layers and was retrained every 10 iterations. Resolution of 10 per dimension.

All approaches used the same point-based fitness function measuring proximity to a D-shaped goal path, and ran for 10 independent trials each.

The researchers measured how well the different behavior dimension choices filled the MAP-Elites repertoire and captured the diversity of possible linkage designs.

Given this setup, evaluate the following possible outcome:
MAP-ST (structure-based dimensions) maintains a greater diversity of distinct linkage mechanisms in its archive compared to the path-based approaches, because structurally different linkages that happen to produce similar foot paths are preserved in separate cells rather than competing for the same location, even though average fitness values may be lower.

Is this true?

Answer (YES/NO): NO